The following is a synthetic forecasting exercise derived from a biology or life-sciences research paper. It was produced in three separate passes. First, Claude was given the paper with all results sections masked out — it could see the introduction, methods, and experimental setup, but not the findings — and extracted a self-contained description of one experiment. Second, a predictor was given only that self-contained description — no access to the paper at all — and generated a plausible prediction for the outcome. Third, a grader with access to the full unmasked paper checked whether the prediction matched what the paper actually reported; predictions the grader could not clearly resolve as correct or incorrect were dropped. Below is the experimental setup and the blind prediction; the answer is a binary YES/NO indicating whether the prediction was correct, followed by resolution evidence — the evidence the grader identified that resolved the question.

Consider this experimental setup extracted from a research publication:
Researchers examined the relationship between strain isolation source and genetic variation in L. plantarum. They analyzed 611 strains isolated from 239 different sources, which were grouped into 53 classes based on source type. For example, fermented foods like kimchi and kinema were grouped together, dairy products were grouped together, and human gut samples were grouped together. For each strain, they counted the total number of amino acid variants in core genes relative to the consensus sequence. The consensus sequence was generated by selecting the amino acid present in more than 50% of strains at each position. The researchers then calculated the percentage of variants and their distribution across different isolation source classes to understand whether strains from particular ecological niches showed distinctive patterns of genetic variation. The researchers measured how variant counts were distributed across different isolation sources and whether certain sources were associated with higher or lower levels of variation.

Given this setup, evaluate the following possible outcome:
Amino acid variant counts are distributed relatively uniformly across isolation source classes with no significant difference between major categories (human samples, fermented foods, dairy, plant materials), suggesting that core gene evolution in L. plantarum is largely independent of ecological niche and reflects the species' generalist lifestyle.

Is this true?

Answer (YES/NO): NO